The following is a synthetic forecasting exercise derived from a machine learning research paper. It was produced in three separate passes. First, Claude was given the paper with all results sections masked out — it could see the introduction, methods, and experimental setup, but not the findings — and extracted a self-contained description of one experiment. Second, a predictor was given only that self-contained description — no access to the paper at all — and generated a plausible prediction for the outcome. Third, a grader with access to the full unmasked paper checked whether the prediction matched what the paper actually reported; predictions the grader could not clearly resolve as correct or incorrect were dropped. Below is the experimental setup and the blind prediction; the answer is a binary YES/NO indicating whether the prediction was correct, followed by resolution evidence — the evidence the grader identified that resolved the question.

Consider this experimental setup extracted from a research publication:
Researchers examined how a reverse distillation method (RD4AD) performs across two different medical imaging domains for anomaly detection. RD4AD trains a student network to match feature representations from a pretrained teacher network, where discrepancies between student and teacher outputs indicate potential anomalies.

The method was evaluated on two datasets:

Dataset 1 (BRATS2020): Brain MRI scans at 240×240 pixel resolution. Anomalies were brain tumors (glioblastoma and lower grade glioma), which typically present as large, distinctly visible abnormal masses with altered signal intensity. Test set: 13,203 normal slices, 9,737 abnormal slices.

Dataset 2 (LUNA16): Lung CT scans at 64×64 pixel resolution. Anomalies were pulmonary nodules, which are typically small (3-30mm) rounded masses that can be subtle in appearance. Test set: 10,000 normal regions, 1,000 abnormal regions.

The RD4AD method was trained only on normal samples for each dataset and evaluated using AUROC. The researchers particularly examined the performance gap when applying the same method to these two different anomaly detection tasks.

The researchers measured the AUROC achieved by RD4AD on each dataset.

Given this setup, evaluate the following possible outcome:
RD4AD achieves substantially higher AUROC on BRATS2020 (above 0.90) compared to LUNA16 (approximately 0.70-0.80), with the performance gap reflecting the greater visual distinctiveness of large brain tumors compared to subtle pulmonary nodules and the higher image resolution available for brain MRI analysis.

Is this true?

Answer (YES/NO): NO